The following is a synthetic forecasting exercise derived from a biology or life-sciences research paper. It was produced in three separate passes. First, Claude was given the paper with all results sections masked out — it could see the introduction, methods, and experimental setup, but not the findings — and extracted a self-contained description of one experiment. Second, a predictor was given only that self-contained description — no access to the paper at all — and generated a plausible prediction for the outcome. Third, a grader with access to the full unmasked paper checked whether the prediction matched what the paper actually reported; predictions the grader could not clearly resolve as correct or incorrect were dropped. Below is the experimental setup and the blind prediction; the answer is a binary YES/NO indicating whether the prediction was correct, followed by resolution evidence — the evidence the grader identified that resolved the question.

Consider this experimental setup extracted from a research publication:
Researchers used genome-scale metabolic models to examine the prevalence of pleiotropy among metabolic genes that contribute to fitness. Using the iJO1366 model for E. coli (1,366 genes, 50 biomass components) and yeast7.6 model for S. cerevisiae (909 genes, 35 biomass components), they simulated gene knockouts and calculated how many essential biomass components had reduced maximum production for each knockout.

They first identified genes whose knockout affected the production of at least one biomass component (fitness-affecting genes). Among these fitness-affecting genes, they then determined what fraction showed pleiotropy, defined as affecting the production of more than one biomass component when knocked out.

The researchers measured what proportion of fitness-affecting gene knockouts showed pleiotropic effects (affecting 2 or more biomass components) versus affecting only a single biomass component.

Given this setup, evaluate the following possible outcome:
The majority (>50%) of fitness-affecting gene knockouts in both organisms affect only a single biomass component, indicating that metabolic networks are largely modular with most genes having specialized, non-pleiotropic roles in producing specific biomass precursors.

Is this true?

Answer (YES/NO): NO